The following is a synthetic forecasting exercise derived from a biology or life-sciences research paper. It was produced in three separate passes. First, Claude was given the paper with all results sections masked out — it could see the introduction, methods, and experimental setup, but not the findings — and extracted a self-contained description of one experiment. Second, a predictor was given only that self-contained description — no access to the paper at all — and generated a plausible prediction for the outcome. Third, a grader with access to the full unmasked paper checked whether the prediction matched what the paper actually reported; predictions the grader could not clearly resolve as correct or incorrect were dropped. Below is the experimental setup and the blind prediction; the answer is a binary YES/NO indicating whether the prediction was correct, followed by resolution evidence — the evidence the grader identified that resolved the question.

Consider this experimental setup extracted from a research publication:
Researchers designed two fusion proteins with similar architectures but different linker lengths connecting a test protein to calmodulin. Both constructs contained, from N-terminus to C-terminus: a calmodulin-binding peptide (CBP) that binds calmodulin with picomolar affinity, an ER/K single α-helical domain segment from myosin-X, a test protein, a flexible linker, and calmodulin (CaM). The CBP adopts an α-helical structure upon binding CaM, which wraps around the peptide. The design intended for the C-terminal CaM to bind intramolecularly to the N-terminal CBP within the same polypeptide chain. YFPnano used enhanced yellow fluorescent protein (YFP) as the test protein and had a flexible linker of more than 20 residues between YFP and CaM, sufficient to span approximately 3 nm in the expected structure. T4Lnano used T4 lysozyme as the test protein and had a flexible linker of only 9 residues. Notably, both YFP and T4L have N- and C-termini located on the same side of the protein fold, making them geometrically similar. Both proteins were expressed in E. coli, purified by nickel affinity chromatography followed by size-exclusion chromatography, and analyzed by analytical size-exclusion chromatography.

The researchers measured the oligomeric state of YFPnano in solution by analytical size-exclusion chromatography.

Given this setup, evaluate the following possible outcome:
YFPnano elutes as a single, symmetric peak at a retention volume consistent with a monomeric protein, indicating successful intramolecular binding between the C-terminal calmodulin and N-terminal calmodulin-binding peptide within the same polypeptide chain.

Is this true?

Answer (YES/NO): YES